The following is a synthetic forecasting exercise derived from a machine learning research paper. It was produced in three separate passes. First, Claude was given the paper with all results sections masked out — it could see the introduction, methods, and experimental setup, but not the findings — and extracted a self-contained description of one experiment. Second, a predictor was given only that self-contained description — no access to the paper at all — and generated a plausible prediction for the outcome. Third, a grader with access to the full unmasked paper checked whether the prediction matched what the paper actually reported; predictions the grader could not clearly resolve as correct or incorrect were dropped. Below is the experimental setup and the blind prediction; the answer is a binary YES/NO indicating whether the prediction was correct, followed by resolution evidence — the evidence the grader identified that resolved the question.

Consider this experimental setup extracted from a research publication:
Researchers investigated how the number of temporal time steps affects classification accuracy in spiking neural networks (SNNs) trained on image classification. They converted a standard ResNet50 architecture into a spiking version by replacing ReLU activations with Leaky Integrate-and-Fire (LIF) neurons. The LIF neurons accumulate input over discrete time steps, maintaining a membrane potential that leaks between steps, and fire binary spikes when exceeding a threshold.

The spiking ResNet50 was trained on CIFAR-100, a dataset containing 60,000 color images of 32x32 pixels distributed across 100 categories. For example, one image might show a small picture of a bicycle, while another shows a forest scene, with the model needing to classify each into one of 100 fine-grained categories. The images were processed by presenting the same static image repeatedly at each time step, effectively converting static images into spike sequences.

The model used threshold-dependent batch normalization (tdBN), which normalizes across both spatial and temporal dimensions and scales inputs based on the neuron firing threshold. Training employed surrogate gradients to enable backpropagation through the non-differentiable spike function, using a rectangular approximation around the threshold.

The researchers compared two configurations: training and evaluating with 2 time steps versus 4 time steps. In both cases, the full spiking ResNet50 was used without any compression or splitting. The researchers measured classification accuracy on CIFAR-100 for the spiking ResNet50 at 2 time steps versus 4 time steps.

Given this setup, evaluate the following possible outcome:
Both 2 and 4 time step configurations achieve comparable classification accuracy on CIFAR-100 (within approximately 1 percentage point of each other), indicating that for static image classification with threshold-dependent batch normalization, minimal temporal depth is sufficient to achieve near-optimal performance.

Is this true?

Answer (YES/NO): NO